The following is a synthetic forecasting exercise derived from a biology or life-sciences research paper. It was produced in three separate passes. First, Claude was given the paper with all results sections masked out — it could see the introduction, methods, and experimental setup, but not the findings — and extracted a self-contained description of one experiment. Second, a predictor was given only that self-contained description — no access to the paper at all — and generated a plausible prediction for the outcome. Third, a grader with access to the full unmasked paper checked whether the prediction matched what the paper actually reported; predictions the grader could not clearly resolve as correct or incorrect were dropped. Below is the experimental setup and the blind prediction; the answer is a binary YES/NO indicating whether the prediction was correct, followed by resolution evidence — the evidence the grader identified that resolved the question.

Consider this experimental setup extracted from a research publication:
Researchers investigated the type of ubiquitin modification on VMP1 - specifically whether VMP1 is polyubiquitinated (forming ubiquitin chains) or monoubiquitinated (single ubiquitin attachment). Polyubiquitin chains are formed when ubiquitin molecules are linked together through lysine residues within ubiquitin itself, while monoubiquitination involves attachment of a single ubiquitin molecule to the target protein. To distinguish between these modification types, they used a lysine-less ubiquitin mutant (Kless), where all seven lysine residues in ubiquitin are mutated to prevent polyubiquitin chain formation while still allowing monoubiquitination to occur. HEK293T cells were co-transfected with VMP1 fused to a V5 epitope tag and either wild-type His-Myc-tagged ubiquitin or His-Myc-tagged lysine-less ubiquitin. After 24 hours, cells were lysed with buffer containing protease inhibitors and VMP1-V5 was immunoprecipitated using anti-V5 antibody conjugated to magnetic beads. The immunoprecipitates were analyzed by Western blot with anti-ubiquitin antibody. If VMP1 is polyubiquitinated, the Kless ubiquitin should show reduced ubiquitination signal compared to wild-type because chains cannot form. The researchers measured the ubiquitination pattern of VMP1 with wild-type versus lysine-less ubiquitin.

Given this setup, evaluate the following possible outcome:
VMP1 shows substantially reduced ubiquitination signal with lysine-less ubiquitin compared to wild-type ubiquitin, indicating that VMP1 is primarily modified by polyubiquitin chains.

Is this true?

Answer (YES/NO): YES